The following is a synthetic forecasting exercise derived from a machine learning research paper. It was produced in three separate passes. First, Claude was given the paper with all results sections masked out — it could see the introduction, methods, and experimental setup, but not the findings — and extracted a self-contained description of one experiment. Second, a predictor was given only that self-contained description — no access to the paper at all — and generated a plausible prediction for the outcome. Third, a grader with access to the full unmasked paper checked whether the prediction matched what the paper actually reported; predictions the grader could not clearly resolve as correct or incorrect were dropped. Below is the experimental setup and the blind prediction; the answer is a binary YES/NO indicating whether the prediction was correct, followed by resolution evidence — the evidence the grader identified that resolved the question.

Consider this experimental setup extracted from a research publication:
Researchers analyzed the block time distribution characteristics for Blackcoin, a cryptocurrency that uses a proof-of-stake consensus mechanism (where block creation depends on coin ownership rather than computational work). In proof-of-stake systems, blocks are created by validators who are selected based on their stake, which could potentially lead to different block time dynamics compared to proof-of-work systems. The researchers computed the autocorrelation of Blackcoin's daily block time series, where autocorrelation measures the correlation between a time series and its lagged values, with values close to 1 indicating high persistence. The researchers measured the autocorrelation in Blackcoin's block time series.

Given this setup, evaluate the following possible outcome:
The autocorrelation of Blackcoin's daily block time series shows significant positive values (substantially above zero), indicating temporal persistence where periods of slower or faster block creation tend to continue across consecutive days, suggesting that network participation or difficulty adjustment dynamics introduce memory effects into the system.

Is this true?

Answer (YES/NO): YES